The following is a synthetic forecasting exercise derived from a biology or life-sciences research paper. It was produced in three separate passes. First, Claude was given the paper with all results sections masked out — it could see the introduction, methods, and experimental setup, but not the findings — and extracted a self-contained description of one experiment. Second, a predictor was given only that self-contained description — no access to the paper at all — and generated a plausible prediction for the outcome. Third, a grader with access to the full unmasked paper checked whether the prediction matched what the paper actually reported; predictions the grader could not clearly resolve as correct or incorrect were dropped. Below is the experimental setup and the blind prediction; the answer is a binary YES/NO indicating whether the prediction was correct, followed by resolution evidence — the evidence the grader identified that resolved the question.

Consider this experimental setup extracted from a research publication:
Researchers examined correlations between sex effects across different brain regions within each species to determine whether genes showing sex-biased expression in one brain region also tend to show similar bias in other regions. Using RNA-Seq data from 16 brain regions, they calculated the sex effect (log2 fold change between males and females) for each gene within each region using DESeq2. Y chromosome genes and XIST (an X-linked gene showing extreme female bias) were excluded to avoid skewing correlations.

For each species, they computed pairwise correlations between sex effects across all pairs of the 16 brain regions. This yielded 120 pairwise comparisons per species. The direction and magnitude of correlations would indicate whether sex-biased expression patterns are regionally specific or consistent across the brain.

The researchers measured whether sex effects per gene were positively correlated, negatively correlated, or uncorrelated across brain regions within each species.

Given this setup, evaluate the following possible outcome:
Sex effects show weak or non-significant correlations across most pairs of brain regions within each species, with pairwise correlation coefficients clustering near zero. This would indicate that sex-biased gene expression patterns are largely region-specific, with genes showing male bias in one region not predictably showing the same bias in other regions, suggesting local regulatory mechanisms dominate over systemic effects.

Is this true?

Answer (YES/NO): NO